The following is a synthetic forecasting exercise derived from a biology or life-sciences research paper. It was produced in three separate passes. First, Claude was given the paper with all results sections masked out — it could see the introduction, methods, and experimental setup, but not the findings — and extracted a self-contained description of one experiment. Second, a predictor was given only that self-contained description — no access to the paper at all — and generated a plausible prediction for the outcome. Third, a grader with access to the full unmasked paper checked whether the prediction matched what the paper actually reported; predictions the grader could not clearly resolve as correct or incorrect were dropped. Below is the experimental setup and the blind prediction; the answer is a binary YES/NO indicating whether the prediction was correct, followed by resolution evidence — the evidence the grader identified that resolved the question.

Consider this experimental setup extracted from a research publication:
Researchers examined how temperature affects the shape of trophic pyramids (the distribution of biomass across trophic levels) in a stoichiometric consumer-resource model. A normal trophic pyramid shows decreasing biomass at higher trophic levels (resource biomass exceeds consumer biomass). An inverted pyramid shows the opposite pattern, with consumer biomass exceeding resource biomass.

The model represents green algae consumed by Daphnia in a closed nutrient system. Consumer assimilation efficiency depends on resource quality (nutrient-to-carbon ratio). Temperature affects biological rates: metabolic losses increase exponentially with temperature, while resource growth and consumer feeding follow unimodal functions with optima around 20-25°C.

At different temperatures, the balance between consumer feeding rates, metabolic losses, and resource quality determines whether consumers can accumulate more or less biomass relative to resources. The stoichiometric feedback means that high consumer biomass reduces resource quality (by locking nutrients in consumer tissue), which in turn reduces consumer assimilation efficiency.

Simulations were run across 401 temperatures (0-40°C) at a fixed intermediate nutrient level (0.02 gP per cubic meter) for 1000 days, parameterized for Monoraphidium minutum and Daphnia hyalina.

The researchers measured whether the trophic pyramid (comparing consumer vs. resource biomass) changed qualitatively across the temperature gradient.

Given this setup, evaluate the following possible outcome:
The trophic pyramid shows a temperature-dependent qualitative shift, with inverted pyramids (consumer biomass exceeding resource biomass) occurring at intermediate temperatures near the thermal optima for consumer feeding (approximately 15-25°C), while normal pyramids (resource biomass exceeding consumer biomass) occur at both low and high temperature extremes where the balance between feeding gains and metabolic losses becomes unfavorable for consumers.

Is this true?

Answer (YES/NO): NO